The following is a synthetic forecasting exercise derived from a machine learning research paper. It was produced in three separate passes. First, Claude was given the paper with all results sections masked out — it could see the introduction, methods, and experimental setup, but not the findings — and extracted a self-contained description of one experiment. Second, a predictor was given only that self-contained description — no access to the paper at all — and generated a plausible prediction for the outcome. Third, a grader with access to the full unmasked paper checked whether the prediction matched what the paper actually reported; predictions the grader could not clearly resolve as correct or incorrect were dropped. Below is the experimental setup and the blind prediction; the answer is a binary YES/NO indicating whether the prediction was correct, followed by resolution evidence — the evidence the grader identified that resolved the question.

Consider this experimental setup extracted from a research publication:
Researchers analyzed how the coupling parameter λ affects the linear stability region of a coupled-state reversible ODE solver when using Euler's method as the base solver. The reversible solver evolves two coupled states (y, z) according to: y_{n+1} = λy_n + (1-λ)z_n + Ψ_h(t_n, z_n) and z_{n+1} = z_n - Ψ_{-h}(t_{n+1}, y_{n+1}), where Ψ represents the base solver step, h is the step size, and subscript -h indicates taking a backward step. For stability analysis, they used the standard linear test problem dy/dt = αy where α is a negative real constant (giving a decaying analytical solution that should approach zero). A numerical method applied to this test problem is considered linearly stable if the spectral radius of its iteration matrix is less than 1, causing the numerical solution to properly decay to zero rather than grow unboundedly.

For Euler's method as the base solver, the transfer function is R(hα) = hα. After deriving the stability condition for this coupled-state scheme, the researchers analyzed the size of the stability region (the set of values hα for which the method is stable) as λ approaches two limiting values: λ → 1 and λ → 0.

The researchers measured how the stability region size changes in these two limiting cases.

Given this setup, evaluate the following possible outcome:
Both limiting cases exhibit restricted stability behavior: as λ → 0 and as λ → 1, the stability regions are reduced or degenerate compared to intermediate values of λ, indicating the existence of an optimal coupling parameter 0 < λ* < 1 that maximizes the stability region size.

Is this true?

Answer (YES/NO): NO